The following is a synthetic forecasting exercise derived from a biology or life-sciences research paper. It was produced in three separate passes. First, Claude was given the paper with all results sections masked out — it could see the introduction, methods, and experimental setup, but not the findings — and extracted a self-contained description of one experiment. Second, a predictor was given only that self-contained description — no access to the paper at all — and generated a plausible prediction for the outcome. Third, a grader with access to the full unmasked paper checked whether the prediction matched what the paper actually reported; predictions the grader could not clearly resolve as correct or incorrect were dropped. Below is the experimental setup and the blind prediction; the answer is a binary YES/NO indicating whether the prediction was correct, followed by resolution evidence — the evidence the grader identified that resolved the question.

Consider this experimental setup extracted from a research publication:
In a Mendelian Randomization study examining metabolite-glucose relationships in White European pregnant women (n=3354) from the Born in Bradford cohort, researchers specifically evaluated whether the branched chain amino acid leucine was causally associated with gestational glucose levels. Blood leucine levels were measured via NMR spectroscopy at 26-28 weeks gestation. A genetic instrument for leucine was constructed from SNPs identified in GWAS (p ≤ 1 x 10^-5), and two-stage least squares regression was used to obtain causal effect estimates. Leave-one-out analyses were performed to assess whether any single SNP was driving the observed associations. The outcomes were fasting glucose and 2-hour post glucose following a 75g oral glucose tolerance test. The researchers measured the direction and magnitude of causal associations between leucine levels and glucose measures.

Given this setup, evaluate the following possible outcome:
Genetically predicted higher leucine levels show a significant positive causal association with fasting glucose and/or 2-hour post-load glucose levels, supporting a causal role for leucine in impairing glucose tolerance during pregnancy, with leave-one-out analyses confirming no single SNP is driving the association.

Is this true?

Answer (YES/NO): NO